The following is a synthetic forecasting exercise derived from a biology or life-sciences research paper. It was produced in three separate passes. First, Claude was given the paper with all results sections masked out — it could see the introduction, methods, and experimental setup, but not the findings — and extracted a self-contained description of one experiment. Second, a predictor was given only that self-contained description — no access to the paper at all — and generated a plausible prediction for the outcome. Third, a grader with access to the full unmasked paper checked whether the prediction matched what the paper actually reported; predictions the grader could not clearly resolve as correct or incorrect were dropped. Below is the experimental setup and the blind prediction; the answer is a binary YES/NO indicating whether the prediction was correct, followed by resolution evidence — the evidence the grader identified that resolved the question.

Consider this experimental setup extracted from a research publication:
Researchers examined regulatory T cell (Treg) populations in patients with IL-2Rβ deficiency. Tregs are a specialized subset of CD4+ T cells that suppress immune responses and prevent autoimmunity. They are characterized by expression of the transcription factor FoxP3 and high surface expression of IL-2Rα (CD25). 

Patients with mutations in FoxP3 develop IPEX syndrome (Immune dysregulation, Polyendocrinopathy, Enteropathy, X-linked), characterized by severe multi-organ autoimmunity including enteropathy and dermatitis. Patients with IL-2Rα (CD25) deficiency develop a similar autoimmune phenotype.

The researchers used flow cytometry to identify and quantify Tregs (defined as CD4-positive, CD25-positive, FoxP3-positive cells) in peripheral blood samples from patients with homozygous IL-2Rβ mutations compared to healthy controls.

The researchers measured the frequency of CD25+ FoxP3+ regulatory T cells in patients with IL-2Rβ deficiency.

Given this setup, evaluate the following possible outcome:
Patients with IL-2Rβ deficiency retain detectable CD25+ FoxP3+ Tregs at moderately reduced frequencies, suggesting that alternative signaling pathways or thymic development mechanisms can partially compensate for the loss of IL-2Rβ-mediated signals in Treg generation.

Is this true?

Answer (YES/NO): NO